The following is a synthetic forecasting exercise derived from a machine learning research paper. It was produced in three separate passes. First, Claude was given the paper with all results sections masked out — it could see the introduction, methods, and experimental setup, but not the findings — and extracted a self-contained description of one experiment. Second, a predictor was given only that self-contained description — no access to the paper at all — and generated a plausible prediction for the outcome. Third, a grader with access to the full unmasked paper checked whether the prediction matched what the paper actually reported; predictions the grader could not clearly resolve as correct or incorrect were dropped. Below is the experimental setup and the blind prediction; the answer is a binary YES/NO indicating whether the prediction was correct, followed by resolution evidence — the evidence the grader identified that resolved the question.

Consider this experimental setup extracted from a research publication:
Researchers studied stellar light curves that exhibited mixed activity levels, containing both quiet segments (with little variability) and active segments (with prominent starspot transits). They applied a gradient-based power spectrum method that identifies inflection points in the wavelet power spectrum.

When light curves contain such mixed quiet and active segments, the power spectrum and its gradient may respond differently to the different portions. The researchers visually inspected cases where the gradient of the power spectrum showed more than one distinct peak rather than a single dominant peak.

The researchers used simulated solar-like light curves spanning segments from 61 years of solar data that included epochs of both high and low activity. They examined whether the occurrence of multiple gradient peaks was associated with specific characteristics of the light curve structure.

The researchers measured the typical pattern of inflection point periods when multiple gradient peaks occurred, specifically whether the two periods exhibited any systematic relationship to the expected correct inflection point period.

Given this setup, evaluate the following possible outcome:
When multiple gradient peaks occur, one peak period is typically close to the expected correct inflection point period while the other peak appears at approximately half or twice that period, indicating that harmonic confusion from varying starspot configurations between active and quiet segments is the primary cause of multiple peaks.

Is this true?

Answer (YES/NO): NO